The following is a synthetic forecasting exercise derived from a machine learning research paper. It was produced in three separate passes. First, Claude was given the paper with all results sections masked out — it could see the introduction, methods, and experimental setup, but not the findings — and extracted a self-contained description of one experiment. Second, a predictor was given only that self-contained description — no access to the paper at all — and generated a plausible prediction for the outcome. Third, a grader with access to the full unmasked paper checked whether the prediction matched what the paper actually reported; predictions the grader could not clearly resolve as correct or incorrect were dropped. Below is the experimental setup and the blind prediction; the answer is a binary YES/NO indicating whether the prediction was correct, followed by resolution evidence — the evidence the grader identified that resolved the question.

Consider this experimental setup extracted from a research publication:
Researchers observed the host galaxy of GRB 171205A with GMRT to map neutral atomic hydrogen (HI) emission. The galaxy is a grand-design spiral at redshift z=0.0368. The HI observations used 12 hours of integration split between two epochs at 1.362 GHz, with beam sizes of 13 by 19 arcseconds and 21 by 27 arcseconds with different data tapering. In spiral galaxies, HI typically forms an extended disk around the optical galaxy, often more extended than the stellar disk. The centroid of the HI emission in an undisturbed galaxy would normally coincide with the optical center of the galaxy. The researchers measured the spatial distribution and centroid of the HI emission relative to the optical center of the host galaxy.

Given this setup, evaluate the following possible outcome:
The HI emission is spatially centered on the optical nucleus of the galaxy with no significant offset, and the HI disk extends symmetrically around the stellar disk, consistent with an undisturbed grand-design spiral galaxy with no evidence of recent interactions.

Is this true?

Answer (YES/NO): NO